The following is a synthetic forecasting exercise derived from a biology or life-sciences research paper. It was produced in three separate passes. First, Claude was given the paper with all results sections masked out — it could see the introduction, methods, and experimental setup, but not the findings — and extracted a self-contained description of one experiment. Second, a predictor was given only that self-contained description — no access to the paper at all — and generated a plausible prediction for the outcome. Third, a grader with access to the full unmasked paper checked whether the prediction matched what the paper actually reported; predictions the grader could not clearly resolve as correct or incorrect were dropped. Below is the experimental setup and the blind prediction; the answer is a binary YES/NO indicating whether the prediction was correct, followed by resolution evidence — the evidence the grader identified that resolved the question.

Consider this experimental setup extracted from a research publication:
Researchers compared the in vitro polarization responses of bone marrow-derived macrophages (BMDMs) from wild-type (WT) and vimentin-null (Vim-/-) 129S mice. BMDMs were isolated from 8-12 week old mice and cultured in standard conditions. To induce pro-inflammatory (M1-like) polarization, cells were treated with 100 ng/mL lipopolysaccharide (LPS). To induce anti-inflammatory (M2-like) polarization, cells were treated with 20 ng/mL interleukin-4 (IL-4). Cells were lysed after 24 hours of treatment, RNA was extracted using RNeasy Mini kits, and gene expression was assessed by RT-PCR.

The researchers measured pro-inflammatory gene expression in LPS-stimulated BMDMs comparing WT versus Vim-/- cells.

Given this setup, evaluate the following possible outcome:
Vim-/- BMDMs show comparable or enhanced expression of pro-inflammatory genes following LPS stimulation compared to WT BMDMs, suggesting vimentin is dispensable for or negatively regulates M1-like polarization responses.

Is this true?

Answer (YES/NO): NO